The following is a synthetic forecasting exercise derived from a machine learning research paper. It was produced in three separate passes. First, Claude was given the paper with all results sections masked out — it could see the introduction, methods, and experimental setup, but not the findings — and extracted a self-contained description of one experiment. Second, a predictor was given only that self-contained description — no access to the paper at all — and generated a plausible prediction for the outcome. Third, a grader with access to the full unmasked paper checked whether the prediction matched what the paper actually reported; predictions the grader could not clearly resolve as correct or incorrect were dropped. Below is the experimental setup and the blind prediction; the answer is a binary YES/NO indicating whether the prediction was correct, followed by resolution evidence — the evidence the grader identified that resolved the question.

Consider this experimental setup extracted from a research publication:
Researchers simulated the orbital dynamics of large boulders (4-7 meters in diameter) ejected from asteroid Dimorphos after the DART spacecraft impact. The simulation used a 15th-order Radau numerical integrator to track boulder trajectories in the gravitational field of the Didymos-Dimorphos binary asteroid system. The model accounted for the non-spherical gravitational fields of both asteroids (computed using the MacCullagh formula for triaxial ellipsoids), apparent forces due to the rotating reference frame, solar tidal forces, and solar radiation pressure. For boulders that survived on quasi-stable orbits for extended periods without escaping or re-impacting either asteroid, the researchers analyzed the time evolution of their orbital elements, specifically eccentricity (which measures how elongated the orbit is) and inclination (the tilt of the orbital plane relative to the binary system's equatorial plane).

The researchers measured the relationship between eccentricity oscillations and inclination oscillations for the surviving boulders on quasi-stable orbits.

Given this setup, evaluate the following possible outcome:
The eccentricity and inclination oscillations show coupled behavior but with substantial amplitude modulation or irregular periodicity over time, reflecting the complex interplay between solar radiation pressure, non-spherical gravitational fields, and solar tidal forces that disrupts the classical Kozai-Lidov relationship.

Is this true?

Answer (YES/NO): NO